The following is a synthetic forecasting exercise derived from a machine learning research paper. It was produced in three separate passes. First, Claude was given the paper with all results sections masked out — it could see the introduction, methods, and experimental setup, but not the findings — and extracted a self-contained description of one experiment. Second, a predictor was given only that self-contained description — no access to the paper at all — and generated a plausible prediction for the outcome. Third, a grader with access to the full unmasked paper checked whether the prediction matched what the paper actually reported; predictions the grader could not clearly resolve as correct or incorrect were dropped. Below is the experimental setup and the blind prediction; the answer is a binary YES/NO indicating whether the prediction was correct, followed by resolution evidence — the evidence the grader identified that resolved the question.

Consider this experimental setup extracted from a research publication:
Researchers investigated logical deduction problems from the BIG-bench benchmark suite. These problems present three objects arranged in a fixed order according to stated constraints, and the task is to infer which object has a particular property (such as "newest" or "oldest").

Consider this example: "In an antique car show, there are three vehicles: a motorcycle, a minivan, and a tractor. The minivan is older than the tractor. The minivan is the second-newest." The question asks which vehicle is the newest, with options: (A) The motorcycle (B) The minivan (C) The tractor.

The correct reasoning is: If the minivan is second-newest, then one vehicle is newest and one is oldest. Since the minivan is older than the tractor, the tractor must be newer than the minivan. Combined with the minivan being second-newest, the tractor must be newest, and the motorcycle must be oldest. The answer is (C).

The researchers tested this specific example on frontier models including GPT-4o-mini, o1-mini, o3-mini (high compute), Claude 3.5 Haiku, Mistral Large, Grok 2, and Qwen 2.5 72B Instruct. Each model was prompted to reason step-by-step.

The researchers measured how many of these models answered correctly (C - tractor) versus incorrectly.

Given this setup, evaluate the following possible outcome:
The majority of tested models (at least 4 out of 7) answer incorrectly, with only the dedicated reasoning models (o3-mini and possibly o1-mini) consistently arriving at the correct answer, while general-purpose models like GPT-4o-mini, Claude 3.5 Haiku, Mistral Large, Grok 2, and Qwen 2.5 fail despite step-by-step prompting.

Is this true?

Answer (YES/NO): NO